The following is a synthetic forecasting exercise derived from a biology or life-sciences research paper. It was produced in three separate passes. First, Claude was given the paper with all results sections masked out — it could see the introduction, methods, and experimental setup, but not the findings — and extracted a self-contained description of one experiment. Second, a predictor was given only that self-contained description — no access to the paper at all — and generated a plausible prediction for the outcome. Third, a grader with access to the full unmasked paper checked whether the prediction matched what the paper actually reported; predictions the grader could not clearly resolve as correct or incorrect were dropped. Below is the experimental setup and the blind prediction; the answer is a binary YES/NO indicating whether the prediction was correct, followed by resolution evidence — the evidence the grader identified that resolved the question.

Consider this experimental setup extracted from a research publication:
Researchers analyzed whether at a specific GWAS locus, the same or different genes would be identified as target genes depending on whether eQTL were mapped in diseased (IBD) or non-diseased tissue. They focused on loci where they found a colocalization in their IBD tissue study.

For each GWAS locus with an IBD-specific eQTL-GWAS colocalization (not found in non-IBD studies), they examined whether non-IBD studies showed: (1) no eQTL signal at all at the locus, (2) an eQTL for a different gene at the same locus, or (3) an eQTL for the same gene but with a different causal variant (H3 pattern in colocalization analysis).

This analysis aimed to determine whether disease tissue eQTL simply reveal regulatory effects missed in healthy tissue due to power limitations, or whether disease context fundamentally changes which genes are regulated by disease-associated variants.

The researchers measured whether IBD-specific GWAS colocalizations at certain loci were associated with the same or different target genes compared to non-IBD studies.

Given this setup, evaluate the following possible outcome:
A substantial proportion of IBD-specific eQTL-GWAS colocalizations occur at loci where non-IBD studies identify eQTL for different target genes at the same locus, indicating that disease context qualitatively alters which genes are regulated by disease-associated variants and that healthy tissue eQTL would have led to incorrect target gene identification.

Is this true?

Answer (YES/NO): NO